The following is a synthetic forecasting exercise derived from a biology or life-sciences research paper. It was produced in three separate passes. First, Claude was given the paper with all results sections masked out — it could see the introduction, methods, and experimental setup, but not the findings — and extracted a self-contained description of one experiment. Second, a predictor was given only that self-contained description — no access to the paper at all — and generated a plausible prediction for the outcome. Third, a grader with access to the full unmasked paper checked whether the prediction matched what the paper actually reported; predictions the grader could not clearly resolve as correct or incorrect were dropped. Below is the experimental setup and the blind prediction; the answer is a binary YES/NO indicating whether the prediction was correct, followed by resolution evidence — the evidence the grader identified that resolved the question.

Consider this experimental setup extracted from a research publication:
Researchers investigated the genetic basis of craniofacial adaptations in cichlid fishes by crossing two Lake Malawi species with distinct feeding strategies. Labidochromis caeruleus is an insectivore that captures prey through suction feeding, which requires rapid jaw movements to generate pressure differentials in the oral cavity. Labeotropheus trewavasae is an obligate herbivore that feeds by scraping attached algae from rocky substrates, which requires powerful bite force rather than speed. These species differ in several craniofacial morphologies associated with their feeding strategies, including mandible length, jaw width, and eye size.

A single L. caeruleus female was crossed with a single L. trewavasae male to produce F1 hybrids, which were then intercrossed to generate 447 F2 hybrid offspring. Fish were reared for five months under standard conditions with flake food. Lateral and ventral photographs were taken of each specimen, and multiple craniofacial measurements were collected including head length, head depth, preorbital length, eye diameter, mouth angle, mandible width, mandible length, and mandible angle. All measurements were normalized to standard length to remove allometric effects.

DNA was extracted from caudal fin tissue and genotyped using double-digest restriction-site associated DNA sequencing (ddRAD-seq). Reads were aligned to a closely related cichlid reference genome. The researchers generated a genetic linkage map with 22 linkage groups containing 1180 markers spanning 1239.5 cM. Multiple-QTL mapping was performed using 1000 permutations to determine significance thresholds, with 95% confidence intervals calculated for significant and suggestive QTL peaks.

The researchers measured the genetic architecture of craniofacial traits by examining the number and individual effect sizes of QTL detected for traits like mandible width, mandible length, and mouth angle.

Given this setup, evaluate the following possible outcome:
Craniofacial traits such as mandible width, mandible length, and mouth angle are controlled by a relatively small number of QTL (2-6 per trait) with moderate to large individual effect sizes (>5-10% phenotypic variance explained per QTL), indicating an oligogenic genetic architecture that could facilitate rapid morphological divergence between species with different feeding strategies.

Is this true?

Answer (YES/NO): NO